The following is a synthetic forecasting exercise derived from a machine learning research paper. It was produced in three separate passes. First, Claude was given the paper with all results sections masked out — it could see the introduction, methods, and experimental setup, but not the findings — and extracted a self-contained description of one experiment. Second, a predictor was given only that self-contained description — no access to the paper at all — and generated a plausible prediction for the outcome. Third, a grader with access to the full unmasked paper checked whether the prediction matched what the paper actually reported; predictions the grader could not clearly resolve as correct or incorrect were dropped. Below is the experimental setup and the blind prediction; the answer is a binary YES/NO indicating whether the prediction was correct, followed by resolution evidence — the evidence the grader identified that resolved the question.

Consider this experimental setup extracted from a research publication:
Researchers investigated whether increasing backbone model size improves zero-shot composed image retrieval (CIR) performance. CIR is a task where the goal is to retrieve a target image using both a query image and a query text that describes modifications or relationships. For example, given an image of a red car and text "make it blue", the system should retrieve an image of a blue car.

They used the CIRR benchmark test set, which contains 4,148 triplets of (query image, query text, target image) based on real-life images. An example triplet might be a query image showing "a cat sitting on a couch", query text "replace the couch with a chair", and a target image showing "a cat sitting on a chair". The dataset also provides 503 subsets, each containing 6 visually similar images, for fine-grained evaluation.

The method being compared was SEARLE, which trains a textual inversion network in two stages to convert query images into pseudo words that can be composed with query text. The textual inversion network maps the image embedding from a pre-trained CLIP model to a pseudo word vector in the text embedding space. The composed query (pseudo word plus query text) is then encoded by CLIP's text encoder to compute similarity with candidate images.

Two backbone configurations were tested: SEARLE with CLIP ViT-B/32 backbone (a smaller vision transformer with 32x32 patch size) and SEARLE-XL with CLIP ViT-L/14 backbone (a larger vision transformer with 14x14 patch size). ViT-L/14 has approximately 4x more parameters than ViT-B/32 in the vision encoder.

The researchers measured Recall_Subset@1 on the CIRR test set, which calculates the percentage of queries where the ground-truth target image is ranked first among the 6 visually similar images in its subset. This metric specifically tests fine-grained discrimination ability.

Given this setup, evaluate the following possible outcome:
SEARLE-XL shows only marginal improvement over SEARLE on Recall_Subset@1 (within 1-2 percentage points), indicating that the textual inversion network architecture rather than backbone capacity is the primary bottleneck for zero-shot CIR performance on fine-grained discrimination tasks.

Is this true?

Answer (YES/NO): NO